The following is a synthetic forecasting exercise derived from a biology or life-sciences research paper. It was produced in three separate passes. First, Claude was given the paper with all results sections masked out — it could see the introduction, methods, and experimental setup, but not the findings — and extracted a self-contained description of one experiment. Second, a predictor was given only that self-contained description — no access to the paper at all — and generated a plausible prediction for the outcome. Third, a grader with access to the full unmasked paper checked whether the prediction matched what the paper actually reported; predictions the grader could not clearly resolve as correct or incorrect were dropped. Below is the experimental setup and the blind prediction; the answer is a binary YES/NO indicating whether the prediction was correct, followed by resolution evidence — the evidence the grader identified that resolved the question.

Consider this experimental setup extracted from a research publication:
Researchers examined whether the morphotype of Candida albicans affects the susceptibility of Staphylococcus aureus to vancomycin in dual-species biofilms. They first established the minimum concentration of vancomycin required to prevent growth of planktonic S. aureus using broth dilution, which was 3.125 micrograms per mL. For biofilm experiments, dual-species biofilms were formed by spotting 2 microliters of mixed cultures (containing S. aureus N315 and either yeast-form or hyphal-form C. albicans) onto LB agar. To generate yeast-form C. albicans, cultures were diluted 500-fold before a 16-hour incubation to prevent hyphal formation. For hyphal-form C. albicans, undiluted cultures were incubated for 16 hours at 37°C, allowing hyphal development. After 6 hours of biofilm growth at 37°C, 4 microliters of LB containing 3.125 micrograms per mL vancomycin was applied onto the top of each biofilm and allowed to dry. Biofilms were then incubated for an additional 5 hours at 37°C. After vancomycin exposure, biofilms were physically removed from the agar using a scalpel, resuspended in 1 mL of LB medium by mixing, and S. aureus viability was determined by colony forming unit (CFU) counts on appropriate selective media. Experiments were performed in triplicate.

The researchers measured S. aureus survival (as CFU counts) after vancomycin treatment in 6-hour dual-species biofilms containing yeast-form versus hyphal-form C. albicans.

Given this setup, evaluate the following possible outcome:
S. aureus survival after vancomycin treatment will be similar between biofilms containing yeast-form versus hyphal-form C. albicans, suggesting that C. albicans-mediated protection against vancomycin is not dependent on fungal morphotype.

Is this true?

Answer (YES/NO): YES